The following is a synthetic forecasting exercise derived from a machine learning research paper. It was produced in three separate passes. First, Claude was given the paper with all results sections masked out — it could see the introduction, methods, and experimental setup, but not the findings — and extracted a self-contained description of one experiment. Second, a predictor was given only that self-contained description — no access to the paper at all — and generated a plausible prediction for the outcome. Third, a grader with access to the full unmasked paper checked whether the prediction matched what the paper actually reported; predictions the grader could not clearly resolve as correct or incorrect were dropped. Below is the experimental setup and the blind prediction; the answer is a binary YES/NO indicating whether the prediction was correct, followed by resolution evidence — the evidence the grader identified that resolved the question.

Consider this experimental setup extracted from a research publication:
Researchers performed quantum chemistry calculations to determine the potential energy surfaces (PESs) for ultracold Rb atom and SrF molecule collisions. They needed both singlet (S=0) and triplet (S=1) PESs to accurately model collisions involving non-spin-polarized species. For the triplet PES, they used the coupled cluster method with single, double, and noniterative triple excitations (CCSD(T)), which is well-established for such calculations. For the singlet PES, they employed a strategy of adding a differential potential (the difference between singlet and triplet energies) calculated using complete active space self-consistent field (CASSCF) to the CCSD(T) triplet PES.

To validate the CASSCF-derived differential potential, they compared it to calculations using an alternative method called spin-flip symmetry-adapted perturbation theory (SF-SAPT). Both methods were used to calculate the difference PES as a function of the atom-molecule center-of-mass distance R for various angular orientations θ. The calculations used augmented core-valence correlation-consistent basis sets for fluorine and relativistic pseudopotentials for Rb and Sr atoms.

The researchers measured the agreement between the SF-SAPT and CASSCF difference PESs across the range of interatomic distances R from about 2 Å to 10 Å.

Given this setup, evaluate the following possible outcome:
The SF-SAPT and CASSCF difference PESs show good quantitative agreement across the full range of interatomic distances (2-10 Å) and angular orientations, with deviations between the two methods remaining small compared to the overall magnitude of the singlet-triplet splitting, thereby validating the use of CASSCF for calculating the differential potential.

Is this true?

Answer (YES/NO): NO